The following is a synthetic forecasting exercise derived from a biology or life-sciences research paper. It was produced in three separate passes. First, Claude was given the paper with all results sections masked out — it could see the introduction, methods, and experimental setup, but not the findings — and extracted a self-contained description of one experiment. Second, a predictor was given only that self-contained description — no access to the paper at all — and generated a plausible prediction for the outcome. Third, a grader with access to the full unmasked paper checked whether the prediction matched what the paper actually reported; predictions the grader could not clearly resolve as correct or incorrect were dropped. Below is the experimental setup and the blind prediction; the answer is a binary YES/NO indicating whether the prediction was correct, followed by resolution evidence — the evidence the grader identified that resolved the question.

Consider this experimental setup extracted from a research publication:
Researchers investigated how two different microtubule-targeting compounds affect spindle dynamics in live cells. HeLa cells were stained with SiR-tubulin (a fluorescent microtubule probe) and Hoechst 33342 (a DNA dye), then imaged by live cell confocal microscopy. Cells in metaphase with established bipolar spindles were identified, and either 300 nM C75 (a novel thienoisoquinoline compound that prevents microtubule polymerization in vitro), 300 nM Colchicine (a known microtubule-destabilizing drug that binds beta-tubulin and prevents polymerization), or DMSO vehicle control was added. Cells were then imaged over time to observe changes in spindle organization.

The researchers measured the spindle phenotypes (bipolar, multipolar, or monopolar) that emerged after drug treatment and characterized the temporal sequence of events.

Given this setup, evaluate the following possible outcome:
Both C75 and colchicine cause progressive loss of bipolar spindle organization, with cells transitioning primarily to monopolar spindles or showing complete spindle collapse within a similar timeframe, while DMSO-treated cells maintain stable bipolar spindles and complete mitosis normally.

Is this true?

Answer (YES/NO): NO